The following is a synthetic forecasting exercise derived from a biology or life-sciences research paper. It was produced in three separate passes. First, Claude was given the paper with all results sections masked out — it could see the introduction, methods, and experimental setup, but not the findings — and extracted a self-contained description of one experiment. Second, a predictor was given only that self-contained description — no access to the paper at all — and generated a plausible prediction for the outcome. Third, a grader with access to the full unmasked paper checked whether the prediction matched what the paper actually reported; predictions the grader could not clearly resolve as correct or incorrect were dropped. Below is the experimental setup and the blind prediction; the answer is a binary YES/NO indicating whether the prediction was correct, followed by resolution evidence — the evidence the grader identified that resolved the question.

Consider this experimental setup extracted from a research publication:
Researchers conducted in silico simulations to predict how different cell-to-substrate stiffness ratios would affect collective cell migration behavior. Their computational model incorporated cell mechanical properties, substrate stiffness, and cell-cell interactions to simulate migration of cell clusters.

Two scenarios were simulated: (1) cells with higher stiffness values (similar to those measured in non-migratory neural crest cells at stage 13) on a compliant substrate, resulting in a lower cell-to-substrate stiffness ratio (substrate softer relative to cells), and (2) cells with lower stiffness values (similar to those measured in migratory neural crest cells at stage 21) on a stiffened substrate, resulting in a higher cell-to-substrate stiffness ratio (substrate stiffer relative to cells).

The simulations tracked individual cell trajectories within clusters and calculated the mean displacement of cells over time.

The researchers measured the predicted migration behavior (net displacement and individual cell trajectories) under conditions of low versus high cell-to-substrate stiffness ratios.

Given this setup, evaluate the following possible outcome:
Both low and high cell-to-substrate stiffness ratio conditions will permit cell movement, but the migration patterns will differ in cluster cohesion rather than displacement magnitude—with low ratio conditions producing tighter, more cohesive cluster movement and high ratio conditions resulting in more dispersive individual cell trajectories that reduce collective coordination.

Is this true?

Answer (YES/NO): NO